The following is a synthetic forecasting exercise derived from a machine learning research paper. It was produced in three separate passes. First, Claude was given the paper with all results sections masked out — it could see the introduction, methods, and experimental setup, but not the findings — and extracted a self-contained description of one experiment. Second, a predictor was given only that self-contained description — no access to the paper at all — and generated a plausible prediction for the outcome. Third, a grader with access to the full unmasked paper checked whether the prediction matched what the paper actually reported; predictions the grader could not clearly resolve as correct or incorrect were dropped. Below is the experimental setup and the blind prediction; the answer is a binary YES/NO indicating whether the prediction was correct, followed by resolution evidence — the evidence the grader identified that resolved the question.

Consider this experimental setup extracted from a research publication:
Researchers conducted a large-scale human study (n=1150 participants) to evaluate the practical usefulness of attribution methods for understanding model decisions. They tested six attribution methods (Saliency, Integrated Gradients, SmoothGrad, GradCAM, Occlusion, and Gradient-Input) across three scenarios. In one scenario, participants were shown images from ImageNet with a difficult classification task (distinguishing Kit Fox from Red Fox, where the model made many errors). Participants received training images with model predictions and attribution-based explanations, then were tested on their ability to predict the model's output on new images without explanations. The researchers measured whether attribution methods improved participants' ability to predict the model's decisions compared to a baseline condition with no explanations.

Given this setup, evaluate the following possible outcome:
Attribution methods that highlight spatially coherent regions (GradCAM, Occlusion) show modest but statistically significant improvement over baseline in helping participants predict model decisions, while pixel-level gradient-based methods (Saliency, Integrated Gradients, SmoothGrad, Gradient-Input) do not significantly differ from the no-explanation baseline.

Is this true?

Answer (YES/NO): NO